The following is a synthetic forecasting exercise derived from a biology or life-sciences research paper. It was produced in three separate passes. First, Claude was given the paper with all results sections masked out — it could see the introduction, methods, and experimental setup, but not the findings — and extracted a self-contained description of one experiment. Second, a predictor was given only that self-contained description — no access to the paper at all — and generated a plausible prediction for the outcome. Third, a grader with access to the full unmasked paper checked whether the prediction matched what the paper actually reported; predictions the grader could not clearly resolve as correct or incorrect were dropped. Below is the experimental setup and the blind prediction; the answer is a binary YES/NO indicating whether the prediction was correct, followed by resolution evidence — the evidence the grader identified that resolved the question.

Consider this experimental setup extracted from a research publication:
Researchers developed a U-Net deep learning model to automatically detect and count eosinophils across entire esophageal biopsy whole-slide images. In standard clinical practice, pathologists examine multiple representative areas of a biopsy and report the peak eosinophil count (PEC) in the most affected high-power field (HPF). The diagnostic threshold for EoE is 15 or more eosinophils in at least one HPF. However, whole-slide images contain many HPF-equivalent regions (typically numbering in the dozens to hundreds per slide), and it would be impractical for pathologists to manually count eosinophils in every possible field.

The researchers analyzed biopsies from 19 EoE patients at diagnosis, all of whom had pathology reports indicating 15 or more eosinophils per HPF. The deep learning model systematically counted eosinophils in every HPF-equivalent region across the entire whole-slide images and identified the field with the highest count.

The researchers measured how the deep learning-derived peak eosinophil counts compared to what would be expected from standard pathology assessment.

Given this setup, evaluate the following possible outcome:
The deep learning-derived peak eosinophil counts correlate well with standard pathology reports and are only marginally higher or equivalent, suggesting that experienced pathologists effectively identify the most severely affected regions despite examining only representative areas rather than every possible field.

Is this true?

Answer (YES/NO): NO